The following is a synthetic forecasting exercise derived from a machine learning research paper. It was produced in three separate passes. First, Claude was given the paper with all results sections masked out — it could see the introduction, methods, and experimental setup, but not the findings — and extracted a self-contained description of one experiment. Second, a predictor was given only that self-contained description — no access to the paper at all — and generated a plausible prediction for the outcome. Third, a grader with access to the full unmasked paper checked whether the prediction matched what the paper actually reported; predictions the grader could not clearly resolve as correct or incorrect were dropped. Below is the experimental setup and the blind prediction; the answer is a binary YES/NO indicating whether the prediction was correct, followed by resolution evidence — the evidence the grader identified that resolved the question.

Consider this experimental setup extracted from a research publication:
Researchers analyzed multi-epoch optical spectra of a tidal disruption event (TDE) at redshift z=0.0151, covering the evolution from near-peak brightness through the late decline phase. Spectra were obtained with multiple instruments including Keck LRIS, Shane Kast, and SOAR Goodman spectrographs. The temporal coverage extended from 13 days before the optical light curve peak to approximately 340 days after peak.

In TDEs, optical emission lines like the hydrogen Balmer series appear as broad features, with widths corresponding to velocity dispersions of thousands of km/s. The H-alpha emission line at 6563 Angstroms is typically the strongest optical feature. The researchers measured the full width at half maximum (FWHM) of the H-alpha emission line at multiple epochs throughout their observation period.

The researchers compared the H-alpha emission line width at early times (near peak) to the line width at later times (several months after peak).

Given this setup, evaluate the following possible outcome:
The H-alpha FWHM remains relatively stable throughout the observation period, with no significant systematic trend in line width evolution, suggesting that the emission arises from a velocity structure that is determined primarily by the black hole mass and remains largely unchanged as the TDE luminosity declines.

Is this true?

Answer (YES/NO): NO